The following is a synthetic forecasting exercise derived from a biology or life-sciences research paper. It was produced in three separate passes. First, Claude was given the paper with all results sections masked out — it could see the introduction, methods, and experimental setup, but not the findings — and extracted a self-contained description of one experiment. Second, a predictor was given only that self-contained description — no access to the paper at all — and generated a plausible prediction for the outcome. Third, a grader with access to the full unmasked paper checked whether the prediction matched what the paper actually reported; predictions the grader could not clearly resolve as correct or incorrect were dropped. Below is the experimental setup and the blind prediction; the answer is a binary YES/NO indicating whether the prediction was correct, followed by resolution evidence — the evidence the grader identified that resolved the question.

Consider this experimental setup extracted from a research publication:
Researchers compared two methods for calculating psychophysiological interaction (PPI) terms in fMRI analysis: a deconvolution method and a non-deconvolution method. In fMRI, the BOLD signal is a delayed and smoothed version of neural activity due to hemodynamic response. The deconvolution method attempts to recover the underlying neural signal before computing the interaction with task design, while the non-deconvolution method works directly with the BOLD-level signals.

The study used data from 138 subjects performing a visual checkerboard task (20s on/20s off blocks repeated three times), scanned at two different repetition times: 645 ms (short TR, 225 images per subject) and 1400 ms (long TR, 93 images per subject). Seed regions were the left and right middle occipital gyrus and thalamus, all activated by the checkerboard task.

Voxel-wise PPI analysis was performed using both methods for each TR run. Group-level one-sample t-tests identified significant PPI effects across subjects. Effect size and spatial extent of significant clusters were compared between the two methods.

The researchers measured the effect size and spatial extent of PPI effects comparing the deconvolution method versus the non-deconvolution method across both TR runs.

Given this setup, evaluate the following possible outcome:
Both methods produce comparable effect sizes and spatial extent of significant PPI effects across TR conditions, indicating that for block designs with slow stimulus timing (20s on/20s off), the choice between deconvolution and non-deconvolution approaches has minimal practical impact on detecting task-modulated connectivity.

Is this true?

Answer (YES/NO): NO